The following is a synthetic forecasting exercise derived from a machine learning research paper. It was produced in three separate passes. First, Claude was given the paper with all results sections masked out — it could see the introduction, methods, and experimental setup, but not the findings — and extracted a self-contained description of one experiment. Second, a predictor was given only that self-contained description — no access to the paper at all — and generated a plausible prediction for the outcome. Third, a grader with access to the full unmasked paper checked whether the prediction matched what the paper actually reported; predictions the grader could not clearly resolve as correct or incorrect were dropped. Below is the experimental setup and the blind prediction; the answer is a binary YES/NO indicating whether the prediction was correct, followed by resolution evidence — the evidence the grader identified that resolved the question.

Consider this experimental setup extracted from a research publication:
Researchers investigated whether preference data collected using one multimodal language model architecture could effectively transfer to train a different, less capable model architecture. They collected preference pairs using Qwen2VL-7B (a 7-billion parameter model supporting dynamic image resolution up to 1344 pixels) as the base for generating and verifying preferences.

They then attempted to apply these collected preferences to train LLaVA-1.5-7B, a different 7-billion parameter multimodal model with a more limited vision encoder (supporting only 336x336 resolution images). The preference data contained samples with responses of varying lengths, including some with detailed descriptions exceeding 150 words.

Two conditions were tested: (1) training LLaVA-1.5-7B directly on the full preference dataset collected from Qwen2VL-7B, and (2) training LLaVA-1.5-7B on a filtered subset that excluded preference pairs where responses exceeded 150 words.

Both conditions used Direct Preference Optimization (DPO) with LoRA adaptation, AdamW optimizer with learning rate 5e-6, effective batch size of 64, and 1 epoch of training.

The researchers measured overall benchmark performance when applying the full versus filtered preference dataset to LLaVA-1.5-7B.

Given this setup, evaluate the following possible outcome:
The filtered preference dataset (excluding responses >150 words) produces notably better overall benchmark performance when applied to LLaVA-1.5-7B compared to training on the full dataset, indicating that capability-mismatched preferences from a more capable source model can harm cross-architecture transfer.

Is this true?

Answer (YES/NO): YES